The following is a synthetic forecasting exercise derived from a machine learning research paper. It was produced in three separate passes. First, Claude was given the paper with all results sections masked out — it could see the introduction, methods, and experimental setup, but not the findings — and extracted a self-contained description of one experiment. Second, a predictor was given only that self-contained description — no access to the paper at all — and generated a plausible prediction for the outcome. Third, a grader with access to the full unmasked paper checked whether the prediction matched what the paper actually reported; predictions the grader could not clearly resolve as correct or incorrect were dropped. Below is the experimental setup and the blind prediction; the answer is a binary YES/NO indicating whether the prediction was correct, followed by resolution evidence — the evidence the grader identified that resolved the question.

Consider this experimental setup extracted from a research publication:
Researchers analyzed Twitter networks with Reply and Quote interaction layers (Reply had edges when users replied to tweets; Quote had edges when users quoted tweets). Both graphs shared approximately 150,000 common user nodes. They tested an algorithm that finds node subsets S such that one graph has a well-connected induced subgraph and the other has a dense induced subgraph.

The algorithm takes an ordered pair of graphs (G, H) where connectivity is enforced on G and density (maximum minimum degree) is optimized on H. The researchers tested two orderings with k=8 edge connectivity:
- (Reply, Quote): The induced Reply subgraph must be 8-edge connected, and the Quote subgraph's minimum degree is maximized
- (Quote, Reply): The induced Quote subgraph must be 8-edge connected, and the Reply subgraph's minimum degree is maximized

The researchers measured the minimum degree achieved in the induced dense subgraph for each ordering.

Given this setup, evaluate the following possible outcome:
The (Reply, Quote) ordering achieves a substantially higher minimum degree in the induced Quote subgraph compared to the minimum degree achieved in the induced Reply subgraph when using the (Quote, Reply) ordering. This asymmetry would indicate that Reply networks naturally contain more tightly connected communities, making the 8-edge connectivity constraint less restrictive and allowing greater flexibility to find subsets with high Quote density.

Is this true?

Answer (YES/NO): YES